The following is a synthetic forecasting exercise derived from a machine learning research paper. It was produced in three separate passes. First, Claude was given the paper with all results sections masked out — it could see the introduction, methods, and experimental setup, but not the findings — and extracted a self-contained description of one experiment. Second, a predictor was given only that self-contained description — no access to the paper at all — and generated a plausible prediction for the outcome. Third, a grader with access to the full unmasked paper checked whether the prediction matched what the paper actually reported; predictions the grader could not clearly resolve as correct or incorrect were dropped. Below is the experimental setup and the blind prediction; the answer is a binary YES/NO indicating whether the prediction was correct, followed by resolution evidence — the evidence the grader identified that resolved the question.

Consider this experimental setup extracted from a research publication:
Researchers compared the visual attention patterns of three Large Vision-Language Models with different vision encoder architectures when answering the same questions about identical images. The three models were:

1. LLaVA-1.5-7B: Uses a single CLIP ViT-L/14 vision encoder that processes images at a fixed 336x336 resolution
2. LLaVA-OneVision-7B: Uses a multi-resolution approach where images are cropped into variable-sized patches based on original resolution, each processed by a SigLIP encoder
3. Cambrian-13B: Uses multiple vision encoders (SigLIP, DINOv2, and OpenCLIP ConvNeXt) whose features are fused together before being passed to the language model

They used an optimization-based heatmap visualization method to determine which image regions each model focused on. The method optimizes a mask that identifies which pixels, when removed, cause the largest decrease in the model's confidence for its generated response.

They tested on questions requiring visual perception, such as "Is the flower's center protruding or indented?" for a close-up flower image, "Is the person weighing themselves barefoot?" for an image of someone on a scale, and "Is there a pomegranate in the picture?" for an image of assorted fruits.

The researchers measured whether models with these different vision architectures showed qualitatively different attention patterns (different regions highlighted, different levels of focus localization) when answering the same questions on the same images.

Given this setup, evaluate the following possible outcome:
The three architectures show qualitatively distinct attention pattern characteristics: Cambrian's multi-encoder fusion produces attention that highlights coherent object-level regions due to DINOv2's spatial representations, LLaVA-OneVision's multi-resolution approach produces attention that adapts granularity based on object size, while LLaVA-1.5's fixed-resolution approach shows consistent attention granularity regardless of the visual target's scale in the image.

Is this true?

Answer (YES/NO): NO